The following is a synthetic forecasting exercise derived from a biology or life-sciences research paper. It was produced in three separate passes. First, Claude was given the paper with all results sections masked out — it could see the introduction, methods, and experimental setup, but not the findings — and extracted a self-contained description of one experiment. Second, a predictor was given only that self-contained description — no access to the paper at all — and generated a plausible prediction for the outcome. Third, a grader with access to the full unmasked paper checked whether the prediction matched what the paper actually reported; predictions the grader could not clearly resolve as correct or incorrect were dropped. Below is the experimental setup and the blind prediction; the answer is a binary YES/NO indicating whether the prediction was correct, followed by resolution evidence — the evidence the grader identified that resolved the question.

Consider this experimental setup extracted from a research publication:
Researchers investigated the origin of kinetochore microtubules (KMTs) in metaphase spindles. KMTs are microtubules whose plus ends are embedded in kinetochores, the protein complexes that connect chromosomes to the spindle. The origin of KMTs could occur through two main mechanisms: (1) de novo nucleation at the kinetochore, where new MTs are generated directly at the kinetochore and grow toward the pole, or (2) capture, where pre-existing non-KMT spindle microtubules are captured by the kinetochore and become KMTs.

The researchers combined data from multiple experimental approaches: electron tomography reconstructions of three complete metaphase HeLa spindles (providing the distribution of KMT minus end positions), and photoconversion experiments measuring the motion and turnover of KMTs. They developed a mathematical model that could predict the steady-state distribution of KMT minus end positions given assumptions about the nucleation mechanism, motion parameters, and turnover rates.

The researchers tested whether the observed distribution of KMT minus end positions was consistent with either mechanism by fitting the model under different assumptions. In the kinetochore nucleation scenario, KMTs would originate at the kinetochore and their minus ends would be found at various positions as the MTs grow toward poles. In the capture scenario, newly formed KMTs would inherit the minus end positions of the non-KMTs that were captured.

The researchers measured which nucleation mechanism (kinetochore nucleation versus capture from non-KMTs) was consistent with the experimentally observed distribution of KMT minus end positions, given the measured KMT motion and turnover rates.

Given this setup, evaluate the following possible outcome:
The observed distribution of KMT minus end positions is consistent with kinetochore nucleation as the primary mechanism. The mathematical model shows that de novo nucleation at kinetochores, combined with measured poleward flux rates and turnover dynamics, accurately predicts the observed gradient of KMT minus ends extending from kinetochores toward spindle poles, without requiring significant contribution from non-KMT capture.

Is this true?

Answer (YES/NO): YES